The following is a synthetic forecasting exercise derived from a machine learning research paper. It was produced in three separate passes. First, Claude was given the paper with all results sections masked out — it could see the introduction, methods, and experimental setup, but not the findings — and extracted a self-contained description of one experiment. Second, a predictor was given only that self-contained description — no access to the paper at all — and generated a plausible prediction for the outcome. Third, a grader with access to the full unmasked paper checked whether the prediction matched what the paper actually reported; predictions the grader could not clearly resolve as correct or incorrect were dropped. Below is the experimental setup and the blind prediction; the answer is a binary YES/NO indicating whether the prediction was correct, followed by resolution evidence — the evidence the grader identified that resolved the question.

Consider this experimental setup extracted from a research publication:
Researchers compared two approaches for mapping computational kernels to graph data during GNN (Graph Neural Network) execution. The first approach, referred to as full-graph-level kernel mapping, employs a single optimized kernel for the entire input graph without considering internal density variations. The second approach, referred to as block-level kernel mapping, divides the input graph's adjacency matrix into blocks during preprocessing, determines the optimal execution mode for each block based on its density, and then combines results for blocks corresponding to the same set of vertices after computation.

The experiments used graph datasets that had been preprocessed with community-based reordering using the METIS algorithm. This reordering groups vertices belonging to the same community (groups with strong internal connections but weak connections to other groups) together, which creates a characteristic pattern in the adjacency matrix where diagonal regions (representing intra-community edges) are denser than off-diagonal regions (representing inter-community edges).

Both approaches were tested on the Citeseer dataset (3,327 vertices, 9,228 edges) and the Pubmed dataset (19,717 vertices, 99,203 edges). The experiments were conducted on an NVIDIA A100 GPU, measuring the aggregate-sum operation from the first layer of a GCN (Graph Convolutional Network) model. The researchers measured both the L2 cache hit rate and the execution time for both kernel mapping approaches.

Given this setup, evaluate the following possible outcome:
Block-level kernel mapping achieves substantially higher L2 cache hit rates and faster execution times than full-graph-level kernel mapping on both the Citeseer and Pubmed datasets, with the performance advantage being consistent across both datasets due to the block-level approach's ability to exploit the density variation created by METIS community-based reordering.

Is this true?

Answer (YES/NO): NO